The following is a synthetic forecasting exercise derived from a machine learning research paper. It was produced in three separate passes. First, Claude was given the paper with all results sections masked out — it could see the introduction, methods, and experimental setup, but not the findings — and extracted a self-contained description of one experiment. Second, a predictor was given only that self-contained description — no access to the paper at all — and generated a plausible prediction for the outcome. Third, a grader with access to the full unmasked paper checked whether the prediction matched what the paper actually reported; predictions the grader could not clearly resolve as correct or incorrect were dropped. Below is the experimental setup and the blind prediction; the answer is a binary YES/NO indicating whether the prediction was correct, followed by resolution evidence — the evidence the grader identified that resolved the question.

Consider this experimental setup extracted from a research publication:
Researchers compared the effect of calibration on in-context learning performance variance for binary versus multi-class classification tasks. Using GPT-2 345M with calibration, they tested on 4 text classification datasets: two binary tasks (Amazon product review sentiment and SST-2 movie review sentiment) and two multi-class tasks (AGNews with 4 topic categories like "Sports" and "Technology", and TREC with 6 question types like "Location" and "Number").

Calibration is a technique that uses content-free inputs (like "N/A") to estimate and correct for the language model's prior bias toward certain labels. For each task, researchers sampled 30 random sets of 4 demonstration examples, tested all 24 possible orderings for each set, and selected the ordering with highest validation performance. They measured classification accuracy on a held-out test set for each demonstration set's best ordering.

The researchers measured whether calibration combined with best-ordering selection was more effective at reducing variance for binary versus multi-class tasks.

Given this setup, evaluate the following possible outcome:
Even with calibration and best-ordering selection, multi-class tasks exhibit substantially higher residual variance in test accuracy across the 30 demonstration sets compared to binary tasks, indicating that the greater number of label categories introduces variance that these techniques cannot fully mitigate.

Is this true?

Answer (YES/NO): YES